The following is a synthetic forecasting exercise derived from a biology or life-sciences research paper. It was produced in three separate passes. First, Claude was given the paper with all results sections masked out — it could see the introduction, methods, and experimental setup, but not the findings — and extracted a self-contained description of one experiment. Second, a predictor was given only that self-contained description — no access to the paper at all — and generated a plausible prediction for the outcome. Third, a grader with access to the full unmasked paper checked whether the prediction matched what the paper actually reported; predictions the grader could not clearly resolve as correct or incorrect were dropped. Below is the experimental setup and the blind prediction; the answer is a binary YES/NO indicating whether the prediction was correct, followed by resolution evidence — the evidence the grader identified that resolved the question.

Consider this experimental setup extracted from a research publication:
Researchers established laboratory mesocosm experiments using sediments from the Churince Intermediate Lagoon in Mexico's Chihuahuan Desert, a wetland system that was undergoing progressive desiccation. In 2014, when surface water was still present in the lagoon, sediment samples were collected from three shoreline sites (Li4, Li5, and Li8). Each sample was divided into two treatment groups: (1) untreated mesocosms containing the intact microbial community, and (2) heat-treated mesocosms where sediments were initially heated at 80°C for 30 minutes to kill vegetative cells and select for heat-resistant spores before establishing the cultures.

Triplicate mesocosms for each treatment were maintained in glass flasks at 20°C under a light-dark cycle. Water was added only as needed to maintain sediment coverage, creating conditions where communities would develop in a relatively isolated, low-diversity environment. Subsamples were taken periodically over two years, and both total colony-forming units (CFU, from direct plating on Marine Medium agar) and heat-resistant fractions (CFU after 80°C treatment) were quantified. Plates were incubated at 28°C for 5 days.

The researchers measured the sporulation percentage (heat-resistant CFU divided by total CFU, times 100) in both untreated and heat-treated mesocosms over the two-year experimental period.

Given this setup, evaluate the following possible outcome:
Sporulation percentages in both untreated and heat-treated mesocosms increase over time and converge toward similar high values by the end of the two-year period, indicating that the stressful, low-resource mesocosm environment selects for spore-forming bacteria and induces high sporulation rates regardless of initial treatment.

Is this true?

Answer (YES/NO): NO